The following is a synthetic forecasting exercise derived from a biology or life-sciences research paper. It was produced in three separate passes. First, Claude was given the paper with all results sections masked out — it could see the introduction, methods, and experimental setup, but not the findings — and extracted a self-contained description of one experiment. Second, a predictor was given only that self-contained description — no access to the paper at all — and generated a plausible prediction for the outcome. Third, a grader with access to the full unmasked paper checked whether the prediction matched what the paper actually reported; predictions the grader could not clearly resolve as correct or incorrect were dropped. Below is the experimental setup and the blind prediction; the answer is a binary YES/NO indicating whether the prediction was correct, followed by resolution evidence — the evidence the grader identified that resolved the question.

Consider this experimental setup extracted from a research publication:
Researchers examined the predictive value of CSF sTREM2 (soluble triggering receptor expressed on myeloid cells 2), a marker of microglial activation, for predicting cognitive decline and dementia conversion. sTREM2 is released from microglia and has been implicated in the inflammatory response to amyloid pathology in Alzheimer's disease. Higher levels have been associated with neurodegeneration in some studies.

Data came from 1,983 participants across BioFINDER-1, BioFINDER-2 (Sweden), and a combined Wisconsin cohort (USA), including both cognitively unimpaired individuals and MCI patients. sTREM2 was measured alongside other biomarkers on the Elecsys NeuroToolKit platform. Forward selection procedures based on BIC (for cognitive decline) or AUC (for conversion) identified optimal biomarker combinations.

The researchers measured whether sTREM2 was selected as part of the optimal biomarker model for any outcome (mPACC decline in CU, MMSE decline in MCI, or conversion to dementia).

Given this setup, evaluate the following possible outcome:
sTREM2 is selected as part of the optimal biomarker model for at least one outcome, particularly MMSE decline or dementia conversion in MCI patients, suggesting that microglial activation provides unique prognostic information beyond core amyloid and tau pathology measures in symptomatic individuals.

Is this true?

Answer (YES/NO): NO